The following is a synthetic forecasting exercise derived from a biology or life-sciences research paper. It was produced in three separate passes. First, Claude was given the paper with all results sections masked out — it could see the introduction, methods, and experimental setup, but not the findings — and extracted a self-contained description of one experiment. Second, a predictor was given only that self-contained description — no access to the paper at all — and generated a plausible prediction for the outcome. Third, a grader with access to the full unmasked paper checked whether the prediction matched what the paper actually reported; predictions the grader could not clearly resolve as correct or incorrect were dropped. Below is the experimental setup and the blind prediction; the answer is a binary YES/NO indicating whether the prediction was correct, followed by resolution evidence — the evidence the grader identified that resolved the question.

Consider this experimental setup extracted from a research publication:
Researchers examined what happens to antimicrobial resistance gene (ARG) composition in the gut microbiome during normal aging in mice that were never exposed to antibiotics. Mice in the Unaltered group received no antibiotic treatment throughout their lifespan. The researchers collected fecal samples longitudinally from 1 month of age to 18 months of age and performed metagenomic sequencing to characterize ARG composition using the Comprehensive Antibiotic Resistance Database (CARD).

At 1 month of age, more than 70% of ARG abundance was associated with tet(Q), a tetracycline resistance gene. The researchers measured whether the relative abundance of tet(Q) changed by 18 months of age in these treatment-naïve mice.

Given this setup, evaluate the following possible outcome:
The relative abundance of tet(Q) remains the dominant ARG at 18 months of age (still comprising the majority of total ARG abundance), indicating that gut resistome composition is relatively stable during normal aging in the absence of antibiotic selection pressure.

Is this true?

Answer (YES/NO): NO